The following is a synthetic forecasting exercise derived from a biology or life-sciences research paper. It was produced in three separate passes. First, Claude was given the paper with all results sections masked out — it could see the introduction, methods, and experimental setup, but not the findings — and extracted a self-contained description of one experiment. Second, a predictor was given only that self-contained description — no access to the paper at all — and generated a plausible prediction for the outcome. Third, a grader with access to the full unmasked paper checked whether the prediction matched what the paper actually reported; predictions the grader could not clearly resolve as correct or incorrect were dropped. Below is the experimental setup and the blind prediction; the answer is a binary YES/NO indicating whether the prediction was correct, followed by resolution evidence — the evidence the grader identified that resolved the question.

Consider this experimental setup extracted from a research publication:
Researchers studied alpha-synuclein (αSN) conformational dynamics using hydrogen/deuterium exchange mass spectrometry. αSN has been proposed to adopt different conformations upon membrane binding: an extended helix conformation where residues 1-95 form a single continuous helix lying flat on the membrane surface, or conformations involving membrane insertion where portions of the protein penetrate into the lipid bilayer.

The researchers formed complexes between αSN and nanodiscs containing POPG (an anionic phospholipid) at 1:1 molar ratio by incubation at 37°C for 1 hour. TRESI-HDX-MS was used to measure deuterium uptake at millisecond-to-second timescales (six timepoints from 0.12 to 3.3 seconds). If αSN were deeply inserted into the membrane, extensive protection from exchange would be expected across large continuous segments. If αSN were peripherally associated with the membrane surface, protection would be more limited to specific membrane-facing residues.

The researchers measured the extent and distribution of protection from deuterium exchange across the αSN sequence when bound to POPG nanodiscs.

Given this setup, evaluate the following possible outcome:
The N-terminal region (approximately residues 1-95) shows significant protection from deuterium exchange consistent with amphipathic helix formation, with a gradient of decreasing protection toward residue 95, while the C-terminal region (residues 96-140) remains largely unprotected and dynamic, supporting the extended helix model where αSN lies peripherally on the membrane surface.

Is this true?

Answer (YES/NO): NO